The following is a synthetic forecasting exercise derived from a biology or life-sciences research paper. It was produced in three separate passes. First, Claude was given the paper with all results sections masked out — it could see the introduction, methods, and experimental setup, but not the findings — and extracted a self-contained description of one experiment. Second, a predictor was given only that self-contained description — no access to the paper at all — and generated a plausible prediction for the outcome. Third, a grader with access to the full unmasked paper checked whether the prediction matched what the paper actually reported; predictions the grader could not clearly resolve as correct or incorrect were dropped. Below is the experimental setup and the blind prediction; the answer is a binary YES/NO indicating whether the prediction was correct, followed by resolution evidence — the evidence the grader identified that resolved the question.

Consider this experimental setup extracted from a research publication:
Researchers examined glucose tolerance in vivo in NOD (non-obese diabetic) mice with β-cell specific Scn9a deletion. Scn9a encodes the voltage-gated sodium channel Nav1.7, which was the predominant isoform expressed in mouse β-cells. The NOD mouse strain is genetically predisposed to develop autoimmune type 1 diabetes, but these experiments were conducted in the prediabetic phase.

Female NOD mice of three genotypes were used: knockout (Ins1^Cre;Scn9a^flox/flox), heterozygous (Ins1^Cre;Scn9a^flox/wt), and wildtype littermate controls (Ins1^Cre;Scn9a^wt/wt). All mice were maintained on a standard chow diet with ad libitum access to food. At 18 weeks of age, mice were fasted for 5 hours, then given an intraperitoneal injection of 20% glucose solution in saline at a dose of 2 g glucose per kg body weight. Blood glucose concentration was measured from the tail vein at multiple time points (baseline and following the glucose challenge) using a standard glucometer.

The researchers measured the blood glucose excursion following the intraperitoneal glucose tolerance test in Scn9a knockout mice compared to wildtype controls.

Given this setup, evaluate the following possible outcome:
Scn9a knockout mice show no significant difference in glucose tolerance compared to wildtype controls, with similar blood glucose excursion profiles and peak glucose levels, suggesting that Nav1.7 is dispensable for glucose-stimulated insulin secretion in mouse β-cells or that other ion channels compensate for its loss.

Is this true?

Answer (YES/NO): NO